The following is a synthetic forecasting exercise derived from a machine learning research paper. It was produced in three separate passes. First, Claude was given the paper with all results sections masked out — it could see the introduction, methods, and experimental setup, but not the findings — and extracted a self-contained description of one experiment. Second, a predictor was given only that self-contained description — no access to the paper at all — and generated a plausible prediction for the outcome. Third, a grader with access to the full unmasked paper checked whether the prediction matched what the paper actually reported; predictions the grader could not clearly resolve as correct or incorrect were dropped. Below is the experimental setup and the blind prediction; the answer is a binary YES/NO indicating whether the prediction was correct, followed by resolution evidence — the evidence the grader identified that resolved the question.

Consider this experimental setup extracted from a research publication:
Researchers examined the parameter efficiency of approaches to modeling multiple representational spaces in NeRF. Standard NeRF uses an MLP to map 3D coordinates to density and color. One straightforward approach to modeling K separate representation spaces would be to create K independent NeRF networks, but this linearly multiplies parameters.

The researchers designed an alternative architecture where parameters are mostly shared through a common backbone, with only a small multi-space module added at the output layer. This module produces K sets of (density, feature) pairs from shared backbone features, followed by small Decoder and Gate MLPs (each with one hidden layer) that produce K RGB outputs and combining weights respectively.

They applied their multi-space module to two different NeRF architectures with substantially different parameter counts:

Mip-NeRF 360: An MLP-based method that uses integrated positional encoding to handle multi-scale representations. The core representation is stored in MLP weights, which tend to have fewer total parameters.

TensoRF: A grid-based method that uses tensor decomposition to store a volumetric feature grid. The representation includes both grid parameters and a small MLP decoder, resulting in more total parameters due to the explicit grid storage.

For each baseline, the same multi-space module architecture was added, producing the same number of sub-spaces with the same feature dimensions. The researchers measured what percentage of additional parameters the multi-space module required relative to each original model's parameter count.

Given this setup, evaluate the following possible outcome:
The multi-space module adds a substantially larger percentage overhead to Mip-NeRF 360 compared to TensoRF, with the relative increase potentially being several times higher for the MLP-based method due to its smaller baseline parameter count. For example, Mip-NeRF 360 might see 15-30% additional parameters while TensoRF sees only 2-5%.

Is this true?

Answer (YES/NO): NO